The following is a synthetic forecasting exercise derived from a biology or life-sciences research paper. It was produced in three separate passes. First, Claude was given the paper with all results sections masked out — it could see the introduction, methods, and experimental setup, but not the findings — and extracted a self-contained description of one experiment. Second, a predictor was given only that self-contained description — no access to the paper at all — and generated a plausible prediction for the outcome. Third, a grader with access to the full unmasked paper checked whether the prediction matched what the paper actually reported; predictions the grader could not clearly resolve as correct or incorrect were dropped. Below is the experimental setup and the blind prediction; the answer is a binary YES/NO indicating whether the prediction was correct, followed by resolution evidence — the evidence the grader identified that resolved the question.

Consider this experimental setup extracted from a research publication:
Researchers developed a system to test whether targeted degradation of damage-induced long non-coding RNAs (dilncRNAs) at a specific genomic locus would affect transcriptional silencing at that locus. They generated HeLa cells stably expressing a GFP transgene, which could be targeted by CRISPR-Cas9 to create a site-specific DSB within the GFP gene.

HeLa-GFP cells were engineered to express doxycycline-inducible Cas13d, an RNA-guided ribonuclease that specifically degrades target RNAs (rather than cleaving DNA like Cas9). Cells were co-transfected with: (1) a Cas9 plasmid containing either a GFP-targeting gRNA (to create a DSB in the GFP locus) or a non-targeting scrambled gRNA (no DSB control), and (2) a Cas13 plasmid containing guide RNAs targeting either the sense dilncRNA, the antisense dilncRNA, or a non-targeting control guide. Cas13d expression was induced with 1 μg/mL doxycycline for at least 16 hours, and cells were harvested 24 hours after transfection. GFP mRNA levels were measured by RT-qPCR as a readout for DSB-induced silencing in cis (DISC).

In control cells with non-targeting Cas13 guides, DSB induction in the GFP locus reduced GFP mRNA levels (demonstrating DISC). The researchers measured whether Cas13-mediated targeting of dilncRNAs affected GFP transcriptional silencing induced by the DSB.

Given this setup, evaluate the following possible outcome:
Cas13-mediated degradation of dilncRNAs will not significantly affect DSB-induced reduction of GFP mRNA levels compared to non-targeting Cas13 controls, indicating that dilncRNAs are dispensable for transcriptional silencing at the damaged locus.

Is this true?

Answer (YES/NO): NO